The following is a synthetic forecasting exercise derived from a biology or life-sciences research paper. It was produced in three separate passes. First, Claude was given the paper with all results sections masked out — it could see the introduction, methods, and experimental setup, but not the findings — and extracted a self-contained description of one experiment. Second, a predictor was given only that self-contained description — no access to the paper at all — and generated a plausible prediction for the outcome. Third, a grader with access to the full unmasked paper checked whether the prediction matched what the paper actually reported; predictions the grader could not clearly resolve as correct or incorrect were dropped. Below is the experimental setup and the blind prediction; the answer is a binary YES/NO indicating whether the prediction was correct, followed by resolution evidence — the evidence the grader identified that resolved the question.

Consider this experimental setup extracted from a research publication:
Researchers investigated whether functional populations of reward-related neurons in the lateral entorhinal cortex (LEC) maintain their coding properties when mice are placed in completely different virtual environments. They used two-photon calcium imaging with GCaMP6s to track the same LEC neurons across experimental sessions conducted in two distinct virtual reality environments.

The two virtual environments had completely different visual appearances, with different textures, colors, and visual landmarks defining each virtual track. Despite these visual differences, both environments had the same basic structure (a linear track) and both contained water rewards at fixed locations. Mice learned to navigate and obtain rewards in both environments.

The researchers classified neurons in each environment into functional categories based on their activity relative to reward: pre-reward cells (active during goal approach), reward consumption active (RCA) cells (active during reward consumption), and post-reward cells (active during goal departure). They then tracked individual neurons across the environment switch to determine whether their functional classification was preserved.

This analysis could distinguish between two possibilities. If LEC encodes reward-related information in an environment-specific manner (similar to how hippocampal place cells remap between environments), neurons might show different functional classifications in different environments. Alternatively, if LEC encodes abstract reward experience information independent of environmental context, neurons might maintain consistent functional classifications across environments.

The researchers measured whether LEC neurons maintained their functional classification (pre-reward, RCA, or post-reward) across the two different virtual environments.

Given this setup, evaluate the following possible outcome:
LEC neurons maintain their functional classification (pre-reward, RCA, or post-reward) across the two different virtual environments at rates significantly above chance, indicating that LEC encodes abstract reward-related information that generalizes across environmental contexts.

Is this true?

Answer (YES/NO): YES